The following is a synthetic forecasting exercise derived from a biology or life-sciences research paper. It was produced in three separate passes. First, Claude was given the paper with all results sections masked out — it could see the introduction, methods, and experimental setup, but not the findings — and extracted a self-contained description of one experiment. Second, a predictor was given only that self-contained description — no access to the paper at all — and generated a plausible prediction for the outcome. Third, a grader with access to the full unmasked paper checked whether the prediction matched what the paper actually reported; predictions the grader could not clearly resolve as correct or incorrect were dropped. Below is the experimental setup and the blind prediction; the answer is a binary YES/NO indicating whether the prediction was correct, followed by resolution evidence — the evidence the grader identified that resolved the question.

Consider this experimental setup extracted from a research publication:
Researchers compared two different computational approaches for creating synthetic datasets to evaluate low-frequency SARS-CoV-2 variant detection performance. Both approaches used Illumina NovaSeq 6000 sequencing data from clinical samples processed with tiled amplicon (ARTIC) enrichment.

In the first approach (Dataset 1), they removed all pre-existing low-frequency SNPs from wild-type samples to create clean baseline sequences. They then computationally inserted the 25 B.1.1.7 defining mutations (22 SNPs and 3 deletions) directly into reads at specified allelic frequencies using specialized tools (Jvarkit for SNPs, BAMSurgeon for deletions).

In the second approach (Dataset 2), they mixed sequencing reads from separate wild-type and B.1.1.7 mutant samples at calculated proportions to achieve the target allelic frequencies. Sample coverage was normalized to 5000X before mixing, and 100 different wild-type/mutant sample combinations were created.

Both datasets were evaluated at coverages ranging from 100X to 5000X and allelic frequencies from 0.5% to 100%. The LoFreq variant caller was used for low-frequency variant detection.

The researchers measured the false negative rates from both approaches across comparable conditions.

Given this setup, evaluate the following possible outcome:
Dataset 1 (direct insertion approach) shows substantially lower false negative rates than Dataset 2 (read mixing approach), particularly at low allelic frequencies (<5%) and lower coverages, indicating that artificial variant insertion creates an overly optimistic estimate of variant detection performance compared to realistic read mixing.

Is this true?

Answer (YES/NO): NO